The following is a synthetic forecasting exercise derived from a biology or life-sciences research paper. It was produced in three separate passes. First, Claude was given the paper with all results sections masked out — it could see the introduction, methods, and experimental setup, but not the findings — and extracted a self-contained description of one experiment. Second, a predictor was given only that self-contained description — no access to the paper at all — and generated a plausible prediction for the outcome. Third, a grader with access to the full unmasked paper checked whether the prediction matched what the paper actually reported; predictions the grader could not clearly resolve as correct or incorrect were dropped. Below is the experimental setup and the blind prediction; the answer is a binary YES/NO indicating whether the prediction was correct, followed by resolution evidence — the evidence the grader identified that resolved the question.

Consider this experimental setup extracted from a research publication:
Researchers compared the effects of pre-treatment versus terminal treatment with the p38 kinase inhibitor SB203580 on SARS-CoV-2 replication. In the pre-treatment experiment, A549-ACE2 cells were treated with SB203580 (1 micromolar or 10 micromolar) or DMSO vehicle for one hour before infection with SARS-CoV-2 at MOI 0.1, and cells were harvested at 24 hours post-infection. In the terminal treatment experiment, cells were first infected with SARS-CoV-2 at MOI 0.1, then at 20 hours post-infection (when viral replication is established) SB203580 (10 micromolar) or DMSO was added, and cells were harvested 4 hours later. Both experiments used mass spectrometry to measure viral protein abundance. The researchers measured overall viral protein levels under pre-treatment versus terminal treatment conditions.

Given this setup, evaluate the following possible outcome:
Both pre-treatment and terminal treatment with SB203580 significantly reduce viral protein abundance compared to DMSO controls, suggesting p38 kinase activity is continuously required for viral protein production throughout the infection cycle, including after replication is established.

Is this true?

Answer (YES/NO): NO